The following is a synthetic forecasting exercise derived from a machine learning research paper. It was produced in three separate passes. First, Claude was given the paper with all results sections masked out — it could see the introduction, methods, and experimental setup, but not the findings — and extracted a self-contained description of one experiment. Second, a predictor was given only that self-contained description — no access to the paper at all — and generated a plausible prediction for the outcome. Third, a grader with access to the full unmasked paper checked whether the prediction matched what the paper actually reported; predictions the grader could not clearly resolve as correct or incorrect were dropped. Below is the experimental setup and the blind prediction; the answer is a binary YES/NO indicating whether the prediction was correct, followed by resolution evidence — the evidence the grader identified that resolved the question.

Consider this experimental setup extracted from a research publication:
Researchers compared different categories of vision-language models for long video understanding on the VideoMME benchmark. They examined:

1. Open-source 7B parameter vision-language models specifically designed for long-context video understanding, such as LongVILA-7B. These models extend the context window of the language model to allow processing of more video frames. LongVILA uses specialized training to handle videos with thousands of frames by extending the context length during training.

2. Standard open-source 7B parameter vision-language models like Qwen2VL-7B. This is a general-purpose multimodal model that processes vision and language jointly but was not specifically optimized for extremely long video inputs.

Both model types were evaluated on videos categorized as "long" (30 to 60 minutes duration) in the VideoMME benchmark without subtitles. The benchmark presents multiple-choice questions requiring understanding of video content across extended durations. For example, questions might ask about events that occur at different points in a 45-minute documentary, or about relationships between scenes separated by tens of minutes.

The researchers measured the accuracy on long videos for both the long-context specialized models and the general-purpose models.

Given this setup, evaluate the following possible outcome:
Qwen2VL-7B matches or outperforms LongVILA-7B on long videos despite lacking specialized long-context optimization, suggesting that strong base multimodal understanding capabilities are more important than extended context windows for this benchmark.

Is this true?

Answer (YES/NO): YES